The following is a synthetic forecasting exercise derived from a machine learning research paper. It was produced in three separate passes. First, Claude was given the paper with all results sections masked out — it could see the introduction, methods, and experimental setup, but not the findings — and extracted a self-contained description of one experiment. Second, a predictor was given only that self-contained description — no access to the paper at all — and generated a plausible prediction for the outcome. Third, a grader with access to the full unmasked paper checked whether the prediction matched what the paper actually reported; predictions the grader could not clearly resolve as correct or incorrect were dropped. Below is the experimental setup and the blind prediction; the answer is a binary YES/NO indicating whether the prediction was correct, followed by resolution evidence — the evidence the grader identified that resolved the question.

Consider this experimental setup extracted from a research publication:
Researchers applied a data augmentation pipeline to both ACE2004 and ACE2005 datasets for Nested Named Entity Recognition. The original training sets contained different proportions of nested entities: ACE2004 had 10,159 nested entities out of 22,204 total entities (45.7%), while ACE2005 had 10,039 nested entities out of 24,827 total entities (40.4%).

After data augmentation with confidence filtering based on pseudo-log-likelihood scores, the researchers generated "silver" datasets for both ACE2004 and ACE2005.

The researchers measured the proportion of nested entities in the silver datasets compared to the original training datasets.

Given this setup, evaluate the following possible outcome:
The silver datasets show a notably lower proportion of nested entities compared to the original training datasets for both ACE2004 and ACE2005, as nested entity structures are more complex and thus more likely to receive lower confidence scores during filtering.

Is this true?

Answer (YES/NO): YES